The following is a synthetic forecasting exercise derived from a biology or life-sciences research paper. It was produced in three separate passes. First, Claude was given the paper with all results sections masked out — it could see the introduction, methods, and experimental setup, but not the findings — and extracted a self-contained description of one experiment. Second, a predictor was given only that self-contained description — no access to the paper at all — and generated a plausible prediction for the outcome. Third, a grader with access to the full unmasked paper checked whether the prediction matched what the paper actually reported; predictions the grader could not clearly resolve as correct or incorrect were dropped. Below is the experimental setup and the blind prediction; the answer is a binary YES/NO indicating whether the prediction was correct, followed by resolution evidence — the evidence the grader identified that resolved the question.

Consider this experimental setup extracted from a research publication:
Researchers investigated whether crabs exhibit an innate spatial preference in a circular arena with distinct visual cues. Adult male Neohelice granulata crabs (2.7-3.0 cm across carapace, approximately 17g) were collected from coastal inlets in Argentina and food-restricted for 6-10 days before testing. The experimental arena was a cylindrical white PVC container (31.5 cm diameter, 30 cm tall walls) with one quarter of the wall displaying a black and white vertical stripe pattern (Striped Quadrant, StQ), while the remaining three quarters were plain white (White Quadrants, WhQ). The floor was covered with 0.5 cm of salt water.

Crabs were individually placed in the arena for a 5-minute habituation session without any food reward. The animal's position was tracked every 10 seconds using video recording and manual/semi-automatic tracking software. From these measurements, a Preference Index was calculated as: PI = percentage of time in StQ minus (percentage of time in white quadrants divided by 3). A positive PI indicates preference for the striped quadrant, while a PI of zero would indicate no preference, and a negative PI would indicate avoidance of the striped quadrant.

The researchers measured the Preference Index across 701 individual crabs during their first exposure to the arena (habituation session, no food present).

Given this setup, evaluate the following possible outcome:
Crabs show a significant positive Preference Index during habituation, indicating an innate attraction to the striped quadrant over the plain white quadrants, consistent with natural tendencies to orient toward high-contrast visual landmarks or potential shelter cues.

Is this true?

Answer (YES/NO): NO